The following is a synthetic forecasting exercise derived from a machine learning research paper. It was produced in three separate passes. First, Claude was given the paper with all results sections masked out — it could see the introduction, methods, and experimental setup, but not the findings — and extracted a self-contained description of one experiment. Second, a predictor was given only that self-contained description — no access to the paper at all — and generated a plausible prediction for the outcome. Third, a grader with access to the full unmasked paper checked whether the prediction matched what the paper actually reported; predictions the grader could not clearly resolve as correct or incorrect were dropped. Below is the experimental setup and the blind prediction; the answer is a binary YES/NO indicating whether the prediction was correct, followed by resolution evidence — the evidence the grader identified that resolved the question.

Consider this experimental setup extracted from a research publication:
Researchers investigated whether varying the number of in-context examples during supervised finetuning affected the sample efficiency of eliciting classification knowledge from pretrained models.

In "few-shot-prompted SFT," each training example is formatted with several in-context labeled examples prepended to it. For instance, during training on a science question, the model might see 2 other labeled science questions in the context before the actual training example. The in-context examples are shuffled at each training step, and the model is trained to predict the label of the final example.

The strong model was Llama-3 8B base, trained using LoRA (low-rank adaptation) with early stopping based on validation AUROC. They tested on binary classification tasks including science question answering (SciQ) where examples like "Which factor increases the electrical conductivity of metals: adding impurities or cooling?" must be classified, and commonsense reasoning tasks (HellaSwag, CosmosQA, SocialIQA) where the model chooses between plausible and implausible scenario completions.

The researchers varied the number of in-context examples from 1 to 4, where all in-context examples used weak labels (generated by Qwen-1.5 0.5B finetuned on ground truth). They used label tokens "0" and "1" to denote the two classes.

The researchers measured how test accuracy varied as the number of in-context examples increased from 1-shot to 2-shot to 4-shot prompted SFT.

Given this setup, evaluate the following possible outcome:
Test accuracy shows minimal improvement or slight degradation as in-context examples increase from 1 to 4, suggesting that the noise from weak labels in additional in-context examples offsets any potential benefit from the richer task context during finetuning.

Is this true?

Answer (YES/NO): NO